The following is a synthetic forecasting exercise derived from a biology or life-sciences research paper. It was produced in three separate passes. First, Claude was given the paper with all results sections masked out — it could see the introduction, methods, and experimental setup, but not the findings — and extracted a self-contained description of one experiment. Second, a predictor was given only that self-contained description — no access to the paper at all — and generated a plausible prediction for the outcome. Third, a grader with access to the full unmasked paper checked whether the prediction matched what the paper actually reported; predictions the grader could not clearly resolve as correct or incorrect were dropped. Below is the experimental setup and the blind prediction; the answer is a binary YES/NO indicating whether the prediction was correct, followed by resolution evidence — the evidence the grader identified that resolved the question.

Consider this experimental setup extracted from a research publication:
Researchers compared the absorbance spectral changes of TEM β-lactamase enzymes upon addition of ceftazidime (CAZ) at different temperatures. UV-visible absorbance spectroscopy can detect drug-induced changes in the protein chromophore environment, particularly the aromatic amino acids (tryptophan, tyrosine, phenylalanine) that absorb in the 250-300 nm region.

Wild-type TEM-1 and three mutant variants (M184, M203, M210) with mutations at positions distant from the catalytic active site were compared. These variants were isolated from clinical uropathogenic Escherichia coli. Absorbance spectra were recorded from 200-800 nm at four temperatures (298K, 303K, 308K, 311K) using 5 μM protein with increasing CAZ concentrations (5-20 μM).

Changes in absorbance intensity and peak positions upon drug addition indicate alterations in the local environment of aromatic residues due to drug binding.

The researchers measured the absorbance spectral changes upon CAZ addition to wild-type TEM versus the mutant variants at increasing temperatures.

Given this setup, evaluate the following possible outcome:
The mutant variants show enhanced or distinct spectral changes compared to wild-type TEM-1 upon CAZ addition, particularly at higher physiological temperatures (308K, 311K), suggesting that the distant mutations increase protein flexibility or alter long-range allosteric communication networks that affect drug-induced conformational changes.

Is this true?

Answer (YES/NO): NO